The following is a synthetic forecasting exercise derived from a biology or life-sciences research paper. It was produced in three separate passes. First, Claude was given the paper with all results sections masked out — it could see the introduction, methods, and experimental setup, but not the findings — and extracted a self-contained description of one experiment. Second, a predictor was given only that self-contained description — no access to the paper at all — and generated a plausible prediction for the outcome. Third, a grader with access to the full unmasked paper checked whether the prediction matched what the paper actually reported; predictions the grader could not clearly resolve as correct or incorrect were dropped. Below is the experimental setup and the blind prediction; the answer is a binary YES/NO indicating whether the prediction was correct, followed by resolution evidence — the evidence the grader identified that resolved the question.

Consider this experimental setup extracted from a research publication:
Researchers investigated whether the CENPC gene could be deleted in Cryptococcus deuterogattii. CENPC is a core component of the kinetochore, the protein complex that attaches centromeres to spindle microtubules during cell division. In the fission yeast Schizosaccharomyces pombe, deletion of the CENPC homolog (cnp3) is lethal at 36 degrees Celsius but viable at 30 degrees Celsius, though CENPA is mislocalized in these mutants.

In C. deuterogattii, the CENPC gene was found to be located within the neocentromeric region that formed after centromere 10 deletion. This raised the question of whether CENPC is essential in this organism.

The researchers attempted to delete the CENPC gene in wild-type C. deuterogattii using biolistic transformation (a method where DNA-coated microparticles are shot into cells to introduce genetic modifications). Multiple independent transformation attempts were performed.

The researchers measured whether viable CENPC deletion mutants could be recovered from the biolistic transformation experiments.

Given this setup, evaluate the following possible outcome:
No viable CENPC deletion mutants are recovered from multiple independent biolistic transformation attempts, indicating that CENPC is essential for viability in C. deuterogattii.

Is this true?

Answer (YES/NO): YES